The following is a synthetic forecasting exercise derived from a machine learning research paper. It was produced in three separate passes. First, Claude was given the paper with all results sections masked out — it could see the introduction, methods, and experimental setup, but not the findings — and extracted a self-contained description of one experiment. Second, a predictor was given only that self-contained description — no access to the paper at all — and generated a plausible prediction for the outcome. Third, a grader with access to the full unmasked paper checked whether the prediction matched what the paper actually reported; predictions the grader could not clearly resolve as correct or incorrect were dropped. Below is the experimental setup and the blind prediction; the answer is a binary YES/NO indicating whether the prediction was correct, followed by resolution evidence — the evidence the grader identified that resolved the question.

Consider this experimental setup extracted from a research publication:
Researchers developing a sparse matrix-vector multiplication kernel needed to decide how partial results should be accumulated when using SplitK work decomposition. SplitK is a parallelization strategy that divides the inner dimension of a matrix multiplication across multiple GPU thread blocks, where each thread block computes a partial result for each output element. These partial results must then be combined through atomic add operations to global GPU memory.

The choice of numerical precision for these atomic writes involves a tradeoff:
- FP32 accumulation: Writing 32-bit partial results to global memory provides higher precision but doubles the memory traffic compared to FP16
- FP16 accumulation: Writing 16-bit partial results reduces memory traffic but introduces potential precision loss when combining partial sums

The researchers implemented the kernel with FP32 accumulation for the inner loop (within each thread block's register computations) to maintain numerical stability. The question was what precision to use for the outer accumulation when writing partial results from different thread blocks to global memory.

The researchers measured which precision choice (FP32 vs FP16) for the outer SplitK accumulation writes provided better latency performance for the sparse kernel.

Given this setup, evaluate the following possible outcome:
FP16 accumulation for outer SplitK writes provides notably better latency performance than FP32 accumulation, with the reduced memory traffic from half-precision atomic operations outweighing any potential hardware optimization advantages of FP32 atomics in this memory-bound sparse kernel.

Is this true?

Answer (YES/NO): YES